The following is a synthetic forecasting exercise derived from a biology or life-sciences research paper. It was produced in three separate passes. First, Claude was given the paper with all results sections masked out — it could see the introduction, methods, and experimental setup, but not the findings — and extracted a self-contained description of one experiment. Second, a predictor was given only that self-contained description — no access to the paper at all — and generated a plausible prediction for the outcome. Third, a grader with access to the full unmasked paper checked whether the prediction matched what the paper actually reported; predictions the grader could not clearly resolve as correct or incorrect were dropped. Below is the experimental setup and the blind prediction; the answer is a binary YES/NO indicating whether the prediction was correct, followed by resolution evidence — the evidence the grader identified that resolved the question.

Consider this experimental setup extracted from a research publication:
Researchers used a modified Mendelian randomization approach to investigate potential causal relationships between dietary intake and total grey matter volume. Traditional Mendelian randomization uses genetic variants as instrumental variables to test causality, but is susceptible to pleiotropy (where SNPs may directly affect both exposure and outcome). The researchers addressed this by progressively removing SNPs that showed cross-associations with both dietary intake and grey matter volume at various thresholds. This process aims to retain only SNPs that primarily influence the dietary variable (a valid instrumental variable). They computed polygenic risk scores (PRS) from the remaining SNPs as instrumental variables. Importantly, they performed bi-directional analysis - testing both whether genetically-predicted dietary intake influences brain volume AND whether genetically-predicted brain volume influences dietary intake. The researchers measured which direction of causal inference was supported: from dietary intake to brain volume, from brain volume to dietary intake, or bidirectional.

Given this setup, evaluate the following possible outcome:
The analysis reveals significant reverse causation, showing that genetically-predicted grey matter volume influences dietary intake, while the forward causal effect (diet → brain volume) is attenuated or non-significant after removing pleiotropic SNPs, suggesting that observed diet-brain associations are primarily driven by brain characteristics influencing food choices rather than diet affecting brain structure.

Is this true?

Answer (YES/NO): NO